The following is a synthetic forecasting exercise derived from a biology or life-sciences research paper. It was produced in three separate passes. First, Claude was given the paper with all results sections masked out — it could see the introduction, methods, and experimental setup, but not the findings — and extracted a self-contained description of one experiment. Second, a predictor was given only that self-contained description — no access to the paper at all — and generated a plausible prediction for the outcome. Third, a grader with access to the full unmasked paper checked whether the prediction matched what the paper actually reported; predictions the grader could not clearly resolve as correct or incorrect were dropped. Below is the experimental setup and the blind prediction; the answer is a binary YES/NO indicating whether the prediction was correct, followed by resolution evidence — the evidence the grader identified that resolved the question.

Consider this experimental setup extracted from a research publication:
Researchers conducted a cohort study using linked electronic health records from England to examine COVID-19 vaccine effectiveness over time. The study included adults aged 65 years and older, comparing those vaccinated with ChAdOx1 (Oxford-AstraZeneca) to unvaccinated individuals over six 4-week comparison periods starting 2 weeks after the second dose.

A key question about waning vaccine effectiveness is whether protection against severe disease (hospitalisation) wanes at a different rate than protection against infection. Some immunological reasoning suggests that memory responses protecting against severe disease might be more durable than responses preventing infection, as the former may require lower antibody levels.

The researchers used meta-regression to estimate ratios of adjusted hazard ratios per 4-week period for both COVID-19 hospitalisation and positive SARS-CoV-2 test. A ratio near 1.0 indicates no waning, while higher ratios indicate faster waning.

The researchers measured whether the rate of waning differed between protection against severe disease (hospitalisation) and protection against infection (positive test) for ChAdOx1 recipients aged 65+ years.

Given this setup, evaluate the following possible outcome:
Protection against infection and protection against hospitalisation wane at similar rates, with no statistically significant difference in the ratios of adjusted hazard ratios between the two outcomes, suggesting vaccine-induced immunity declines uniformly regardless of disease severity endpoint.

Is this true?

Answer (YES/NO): YES